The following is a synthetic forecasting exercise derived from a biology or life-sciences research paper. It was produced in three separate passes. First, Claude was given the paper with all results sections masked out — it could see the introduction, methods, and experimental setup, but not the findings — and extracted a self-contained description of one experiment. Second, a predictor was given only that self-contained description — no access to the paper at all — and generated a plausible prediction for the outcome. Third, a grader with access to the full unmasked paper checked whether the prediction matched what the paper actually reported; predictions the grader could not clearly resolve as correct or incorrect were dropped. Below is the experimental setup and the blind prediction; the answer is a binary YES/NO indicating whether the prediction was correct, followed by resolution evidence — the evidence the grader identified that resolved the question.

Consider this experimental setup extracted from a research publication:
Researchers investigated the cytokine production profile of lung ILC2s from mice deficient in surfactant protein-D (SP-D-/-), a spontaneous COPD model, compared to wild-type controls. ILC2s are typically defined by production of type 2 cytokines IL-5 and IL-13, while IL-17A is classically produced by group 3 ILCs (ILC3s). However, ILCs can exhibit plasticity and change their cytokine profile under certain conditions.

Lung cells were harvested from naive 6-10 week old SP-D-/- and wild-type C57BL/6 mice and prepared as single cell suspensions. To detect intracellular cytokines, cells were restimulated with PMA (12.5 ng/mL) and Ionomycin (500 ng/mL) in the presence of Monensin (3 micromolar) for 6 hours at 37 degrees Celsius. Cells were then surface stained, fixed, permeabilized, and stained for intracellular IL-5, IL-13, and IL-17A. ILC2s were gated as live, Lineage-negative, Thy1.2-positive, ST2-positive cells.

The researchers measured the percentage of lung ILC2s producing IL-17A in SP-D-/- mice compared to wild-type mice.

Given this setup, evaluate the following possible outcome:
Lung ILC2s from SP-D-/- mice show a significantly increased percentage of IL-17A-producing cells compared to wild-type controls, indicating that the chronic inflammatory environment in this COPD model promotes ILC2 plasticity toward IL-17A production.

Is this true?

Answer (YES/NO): YES